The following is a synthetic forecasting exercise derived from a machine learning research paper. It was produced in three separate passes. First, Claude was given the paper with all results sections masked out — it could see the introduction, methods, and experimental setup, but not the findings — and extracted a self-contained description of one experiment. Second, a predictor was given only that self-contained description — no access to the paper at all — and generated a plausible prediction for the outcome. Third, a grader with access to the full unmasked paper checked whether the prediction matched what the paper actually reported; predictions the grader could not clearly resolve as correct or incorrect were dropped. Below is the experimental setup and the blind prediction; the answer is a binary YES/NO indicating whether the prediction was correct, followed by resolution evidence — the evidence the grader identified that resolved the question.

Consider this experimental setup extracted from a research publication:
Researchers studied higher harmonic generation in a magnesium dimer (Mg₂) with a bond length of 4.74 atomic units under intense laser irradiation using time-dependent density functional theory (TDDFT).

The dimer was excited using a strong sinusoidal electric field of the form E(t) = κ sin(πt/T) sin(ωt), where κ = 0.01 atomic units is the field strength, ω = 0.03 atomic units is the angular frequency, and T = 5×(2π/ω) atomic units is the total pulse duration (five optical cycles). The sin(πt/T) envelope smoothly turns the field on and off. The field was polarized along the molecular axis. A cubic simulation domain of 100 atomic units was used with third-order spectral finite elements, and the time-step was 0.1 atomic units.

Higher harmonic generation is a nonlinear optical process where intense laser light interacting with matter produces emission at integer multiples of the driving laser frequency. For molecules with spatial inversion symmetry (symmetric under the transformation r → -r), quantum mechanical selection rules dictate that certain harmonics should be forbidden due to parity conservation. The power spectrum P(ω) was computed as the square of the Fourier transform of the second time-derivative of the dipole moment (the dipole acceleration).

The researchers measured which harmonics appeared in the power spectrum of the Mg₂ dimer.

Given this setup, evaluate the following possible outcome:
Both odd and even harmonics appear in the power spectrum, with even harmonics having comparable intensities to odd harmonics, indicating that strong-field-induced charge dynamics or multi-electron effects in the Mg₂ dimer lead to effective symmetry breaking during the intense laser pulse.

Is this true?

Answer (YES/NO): NO